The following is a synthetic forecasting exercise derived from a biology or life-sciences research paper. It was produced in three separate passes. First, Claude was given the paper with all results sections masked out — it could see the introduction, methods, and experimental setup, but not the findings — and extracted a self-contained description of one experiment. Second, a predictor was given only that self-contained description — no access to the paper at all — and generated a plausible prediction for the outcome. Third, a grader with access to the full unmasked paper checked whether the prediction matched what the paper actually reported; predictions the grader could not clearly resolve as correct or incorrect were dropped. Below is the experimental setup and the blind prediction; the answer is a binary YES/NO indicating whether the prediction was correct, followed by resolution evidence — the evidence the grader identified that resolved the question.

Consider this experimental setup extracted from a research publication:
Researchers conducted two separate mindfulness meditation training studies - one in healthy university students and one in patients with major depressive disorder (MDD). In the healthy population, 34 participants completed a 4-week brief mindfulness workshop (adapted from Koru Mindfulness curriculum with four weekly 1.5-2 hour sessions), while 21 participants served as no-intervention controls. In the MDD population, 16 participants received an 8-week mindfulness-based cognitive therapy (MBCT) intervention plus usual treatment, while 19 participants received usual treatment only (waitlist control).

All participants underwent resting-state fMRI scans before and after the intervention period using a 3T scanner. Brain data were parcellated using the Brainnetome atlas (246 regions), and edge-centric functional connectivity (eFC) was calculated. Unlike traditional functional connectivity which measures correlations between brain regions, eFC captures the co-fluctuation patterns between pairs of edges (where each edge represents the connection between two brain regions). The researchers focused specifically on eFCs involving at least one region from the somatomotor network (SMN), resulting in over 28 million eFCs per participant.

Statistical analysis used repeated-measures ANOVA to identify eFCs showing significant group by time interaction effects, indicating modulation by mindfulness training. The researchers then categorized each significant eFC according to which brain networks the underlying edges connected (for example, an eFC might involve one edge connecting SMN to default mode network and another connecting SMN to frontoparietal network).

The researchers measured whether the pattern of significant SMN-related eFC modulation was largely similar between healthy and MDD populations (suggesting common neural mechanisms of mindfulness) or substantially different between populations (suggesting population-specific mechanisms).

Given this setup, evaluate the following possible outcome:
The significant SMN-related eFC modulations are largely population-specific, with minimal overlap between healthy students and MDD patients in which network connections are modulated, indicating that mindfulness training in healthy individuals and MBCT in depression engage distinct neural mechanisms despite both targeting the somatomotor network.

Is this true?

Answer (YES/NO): NO